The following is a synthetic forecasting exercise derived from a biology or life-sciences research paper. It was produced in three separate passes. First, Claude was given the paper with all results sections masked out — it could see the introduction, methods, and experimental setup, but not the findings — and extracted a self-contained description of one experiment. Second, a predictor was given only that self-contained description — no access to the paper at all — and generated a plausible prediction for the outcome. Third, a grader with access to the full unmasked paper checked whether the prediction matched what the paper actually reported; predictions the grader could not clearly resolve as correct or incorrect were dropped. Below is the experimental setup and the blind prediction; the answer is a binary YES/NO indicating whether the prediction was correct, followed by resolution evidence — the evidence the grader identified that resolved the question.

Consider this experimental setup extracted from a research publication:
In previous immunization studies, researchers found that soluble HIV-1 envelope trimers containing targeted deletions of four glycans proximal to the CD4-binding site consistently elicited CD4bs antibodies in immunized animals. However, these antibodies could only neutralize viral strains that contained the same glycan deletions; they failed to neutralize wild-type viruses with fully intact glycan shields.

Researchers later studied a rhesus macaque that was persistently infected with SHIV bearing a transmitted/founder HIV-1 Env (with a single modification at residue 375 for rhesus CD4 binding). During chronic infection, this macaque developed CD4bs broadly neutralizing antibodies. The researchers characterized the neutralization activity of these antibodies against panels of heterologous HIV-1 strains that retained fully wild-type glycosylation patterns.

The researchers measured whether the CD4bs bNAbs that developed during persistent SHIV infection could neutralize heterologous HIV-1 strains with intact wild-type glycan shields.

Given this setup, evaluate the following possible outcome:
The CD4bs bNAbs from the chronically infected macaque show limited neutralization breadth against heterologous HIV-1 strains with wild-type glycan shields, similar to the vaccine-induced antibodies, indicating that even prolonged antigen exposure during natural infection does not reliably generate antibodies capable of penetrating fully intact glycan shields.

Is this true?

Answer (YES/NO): NO